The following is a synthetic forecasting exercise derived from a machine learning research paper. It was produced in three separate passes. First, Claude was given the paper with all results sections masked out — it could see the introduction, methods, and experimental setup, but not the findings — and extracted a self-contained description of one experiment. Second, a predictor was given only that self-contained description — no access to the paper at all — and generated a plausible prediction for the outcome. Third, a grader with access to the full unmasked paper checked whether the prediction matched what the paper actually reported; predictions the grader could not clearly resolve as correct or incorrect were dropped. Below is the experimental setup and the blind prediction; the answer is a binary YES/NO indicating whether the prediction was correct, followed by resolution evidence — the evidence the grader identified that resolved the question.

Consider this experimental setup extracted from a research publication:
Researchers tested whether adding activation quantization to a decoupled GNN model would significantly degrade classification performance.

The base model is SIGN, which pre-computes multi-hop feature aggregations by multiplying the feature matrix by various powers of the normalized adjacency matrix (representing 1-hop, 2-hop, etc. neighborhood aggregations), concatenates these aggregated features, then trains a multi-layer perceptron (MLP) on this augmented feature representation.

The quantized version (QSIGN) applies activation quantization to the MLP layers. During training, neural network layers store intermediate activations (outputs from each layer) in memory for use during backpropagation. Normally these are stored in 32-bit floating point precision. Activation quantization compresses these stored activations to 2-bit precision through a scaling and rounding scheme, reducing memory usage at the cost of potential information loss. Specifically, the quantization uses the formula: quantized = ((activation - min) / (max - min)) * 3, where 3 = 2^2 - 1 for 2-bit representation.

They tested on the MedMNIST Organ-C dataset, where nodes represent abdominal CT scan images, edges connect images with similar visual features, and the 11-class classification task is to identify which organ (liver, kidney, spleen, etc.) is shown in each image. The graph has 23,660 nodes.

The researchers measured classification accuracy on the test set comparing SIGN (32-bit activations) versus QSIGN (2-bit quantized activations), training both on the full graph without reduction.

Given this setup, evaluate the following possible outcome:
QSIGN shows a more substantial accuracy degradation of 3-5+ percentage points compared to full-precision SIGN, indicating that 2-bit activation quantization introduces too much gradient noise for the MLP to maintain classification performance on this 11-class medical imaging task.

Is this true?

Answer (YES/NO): NO